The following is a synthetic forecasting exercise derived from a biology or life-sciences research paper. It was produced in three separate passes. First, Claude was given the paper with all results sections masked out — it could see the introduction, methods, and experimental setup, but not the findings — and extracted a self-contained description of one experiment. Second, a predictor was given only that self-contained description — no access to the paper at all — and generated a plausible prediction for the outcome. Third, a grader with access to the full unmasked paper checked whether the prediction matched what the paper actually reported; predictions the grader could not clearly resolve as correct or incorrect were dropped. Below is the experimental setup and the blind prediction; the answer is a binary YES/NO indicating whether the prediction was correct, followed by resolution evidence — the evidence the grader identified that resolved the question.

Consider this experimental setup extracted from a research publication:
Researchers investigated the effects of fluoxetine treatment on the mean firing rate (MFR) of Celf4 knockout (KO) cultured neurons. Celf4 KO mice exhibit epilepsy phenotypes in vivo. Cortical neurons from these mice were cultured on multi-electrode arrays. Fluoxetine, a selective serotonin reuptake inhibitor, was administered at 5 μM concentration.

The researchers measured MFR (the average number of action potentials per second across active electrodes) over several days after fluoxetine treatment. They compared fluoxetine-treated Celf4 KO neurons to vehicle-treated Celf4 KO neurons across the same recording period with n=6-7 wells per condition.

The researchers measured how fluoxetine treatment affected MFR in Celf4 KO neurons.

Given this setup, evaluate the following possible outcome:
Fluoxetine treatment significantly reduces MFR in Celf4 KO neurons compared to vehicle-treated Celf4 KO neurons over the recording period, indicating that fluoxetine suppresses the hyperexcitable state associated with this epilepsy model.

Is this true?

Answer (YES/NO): YES